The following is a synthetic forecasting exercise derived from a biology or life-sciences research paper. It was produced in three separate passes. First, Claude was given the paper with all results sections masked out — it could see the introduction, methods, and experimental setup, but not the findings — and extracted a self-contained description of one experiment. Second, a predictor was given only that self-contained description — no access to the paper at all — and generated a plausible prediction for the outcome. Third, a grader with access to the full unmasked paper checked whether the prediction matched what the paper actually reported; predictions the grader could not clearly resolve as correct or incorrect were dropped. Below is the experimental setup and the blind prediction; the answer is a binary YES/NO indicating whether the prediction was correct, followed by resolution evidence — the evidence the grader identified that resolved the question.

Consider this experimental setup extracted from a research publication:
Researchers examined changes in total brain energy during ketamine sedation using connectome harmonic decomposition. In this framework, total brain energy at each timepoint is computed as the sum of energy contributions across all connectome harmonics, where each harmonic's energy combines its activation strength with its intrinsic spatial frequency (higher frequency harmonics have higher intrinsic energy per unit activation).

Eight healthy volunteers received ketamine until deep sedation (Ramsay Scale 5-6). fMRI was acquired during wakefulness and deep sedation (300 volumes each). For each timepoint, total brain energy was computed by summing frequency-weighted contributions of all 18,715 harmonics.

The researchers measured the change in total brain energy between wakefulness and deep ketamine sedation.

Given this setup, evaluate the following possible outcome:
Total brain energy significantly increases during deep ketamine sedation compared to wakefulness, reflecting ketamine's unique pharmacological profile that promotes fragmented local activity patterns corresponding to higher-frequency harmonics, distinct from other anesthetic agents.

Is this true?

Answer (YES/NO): YES